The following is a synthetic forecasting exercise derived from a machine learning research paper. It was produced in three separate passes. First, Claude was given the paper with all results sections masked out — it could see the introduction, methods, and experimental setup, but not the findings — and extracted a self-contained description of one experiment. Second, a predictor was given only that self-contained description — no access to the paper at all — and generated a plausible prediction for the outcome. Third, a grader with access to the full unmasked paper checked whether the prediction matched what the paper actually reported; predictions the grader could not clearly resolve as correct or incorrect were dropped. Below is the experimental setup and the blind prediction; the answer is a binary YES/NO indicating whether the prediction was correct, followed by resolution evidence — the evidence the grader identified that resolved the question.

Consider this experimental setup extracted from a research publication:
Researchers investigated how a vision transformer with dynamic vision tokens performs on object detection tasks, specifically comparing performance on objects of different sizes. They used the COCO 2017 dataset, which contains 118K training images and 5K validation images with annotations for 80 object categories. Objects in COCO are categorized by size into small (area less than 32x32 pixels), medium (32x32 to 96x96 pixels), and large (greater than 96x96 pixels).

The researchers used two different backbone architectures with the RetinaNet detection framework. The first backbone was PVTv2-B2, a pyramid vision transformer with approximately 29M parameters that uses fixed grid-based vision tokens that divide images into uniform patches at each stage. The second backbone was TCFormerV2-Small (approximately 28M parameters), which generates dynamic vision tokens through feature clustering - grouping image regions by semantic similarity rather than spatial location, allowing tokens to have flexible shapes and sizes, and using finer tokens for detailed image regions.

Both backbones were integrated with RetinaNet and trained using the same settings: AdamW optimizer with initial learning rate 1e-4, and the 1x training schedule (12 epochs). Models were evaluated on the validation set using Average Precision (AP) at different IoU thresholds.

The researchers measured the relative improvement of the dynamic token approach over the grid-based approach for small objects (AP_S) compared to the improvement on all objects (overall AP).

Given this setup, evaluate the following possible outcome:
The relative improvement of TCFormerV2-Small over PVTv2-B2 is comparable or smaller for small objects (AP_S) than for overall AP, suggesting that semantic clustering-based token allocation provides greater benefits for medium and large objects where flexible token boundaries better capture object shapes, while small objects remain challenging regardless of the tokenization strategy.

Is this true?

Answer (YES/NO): NO